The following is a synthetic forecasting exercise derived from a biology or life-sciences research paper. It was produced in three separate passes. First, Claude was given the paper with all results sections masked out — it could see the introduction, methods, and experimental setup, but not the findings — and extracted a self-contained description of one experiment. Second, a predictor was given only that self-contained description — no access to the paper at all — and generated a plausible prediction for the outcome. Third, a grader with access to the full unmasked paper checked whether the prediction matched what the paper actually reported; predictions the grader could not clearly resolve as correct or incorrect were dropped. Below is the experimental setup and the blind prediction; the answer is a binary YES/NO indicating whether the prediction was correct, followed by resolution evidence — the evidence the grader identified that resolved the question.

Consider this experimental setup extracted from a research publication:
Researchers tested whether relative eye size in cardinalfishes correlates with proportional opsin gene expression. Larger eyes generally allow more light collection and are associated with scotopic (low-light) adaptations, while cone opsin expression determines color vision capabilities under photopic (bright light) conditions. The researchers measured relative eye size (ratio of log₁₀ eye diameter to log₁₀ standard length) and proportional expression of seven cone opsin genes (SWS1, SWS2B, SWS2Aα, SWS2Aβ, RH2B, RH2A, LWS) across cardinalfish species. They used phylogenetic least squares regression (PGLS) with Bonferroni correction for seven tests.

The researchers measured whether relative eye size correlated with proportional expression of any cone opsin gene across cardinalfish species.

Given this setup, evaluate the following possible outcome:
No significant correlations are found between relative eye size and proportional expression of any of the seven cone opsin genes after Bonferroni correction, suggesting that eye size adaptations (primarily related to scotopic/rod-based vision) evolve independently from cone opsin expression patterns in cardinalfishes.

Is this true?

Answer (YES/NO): YES